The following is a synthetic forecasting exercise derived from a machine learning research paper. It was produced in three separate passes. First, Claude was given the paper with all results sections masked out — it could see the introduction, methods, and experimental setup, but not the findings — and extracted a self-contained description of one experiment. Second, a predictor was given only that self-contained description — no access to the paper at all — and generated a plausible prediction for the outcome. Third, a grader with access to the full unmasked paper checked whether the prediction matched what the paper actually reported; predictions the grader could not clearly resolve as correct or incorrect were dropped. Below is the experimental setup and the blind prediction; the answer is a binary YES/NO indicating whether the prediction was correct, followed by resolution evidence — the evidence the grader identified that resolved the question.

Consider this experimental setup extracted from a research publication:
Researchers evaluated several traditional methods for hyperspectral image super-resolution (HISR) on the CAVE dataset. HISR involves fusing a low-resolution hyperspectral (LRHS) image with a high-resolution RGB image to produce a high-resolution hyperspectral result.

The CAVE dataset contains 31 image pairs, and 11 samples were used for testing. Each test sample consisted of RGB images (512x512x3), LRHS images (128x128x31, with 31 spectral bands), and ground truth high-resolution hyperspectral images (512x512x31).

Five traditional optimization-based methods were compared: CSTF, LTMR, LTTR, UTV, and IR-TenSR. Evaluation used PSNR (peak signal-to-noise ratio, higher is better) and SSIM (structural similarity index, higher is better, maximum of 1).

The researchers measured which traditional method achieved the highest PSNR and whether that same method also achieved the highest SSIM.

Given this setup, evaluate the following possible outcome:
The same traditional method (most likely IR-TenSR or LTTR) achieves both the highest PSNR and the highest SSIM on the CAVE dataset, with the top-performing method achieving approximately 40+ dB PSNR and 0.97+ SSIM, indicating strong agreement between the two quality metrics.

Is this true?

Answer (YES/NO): NO